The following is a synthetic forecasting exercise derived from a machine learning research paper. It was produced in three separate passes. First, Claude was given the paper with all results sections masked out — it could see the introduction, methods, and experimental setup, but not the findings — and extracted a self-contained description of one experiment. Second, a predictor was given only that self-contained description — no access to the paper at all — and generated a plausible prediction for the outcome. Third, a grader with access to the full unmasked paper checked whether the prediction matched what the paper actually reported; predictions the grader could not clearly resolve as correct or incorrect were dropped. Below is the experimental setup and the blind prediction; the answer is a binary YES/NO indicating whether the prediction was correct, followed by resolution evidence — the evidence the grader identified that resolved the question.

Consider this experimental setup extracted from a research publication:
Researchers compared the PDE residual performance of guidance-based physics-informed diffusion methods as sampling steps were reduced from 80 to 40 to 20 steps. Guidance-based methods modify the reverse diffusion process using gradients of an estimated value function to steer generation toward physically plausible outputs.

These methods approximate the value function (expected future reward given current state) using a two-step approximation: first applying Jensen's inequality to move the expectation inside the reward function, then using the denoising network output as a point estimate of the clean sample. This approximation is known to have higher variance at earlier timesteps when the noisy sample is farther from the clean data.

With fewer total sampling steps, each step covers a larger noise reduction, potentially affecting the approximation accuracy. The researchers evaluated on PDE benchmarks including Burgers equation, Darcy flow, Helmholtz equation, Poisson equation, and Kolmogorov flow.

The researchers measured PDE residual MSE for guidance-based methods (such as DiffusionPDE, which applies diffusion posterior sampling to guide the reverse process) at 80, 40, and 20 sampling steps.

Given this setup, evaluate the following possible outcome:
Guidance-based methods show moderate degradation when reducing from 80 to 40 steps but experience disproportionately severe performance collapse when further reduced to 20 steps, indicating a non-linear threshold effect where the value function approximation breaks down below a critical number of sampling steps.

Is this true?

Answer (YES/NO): NO